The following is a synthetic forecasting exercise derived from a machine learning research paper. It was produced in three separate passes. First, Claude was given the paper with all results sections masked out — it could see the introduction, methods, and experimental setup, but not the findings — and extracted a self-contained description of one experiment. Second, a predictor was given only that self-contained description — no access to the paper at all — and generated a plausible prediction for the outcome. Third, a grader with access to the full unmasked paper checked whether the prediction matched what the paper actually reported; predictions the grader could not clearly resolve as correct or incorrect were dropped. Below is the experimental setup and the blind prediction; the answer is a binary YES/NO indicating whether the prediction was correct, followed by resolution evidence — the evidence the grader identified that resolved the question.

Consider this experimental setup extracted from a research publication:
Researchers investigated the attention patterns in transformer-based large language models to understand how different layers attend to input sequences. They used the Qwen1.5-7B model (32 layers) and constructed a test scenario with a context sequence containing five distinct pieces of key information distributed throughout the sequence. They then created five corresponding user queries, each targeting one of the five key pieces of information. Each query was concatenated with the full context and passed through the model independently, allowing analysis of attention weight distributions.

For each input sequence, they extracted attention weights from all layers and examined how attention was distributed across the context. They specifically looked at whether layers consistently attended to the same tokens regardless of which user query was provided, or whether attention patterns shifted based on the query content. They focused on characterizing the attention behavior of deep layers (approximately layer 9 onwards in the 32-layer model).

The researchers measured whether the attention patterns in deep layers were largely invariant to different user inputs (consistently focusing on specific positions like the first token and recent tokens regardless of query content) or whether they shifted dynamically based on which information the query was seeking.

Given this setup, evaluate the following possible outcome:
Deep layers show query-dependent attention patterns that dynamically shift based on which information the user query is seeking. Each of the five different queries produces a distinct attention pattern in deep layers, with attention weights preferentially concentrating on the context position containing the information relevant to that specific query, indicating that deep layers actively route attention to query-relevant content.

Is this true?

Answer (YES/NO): NO